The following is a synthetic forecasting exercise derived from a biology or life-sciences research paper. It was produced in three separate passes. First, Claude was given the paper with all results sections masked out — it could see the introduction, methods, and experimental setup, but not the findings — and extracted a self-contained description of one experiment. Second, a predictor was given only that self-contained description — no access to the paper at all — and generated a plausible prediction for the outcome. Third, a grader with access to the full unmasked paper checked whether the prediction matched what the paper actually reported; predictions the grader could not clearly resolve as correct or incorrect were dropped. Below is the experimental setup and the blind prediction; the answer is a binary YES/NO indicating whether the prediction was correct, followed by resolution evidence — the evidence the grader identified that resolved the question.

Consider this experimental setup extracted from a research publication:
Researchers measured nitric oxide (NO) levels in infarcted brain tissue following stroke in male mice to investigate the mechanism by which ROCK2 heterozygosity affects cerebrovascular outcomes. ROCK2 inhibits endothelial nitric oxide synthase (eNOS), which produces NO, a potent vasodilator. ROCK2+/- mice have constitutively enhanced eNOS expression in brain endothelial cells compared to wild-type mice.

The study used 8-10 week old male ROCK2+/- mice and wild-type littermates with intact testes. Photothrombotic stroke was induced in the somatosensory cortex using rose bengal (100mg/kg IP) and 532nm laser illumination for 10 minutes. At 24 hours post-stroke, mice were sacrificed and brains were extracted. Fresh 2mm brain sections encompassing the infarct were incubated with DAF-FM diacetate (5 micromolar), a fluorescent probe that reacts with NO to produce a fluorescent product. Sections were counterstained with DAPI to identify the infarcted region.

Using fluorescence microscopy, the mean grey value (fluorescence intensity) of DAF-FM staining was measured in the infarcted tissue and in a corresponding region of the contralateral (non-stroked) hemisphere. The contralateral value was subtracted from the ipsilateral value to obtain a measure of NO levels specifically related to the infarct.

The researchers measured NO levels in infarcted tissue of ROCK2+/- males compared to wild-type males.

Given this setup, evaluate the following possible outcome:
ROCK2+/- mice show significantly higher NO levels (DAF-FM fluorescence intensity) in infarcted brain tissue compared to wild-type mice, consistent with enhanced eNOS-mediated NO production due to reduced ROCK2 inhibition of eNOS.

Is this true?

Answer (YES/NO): NO